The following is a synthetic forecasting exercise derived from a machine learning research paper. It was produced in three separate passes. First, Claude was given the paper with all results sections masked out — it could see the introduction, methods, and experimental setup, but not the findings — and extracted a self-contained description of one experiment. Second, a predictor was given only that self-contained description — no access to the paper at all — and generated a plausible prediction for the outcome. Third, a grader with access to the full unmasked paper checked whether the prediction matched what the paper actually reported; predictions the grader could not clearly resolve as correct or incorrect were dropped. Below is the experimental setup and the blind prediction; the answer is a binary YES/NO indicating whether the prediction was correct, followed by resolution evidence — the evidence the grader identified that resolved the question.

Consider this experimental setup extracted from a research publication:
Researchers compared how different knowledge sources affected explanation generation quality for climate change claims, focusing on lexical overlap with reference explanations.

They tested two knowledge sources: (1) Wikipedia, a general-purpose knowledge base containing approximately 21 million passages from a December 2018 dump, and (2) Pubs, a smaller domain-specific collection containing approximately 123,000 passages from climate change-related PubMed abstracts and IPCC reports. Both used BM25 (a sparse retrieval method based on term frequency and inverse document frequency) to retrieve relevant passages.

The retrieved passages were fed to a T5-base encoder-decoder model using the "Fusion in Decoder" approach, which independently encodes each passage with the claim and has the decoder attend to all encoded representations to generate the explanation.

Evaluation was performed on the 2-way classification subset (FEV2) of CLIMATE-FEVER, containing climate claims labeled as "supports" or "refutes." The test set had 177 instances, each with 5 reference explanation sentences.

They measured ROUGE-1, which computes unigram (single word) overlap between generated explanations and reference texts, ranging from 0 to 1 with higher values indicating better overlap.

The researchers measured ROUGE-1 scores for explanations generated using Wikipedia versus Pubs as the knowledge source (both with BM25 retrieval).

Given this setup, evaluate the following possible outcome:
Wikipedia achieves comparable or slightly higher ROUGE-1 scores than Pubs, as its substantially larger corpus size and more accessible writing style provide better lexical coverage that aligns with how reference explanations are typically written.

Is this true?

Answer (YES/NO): YES